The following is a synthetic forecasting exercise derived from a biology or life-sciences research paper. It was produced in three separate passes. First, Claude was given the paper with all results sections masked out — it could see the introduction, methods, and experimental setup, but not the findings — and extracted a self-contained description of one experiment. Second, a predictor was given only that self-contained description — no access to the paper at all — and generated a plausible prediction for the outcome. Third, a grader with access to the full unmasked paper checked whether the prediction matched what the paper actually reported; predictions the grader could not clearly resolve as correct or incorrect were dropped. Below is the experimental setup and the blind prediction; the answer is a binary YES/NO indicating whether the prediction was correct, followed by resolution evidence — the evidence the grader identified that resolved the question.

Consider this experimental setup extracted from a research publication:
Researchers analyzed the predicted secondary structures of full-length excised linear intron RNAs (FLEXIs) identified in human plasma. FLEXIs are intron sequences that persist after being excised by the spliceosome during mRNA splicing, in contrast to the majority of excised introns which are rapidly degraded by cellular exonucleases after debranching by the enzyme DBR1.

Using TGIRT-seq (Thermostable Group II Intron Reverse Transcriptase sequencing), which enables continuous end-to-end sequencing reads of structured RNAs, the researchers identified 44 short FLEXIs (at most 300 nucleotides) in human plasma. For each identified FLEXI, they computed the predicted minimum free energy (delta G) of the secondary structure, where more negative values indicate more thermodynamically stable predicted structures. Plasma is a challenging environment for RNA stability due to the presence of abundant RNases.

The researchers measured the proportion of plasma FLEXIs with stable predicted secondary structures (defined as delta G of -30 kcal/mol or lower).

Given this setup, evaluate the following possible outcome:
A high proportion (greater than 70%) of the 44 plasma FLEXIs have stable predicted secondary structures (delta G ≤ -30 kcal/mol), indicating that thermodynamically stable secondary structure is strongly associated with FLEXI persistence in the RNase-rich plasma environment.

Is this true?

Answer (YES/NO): YES